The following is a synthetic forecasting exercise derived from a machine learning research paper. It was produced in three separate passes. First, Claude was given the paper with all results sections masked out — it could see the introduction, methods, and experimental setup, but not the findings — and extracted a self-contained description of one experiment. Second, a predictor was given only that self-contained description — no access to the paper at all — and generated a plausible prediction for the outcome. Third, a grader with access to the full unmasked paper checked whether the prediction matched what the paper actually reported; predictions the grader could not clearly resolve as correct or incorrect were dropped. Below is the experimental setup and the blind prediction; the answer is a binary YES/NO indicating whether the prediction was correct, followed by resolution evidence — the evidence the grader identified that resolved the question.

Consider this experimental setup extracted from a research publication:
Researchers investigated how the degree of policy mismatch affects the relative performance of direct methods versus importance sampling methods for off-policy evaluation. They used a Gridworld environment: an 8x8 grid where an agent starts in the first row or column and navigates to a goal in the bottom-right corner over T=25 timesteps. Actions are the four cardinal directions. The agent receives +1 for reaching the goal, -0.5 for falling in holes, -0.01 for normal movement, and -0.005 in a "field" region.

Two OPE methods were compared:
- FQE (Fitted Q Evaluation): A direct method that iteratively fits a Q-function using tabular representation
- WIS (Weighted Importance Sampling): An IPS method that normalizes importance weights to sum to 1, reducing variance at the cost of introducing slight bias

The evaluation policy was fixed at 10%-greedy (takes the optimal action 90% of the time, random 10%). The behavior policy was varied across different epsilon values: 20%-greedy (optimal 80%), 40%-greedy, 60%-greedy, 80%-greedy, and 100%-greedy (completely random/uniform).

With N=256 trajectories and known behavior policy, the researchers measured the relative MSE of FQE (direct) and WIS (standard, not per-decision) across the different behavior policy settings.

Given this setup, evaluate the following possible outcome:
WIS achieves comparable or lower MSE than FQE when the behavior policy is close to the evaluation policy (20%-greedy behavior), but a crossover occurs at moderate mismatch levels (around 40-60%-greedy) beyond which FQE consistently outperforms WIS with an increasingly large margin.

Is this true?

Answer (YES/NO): NO